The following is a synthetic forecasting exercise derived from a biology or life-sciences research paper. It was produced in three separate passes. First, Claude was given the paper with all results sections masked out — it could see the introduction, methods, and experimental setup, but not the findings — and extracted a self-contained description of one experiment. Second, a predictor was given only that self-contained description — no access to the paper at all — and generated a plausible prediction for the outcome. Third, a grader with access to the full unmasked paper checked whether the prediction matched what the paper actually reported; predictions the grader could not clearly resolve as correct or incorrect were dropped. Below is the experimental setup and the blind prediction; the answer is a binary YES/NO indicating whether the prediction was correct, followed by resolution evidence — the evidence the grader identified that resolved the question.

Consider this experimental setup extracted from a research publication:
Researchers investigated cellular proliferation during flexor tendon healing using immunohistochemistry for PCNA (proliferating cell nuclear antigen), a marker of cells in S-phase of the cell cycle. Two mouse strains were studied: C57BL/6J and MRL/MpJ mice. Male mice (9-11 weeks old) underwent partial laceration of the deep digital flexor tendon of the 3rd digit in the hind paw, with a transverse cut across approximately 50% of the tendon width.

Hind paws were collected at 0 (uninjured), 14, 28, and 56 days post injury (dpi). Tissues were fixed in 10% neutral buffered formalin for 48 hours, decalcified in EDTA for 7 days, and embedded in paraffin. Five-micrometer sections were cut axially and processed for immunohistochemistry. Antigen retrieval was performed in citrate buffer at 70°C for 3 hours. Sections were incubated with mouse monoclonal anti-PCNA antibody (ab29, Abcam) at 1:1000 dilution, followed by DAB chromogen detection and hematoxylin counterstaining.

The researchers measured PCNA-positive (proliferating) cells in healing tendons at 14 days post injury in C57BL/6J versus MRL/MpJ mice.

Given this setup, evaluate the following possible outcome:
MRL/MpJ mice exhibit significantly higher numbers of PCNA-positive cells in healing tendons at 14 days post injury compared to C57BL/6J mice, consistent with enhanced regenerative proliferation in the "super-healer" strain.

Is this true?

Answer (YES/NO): NO